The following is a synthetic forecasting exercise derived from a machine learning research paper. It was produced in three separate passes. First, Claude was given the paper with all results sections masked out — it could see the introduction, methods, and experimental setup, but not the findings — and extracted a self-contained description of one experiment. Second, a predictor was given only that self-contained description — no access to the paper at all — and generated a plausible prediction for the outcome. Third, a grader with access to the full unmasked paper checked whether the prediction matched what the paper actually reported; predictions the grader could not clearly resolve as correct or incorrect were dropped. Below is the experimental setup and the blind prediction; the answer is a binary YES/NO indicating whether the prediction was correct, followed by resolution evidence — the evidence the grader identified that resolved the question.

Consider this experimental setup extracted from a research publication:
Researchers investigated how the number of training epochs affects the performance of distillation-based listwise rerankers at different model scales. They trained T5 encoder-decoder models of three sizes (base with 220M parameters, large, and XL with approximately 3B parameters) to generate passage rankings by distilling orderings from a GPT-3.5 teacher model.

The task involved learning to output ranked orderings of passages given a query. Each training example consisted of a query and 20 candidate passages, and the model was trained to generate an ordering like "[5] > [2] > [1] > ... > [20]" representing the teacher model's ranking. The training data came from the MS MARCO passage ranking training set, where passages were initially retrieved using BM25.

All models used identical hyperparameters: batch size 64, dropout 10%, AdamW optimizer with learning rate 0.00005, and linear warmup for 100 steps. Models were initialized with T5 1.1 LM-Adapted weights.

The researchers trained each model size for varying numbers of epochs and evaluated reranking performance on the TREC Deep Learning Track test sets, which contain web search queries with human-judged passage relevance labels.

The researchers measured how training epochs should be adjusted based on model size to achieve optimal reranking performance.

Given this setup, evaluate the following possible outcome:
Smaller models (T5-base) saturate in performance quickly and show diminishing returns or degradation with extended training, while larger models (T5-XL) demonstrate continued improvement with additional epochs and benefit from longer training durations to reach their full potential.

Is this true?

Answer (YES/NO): NO